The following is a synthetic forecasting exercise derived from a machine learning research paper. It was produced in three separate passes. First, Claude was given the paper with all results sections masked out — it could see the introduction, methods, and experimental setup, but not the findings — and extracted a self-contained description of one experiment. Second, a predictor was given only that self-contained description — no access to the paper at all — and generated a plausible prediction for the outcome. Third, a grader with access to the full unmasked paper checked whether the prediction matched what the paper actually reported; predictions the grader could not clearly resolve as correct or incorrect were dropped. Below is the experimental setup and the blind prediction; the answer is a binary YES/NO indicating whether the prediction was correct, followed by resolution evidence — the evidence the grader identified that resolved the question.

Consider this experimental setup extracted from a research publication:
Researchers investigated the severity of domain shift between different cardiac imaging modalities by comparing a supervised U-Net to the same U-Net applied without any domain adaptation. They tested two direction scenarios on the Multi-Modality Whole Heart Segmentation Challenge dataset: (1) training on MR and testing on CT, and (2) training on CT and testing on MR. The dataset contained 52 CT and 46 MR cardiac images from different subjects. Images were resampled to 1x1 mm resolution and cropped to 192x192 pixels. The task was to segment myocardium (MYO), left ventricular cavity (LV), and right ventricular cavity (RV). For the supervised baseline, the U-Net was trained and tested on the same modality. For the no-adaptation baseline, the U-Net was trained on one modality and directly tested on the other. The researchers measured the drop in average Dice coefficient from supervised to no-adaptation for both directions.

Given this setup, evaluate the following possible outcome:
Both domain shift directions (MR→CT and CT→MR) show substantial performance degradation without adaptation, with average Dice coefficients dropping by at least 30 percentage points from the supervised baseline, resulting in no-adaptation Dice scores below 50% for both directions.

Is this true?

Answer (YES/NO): NO